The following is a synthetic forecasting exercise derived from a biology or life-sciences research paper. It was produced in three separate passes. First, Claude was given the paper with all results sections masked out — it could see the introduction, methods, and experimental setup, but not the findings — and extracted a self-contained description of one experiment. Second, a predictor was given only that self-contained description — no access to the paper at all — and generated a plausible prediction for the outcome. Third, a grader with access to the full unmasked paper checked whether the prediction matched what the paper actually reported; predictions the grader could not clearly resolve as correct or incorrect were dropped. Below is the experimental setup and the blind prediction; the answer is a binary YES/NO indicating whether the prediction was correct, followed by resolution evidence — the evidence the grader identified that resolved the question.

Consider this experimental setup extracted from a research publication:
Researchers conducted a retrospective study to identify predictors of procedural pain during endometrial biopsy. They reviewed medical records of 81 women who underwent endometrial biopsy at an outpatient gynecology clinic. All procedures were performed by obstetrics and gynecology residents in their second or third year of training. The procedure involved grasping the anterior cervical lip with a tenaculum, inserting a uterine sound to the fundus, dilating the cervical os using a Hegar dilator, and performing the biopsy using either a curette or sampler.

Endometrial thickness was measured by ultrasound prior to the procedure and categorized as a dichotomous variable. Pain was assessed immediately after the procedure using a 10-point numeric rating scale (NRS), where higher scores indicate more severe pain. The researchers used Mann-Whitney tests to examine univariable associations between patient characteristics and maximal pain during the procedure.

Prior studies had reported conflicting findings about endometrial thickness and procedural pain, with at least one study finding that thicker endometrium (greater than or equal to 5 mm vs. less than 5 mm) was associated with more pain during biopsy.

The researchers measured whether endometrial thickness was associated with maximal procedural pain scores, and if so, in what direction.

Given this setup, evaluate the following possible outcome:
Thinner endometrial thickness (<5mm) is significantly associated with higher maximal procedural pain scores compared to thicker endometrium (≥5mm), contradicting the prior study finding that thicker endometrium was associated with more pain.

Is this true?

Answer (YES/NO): YES